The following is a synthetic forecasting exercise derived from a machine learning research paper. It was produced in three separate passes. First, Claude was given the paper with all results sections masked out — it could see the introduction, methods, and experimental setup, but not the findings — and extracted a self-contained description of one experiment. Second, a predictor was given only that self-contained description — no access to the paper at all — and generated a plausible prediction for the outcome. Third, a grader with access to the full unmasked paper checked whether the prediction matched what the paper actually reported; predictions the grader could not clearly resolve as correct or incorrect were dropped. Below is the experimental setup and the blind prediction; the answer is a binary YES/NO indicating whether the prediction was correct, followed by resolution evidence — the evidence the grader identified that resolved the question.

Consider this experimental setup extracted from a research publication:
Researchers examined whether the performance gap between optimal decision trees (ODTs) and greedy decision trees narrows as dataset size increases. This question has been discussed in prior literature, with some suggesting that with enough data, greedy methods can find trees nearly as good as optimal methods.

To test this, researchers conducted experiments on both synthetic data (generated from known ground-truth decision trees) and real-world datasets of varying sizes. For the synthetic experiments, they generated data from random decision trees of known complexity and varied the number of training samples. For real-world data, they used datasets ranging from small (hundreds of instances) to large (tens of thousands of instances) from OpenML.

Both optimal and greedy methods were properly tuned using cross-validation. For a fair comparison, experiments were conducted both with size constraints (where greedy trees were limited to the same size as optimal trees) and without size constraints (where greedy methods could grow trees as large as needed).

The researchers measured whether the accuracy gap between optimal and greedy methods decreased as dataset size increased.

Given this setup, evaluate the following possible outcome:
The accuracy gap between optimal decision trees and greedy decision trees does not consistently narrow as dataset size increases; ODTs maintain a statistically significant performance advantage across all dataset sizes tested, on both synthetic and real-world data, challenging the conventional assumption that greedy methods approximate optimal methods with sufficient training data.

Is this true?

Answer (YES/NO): NO